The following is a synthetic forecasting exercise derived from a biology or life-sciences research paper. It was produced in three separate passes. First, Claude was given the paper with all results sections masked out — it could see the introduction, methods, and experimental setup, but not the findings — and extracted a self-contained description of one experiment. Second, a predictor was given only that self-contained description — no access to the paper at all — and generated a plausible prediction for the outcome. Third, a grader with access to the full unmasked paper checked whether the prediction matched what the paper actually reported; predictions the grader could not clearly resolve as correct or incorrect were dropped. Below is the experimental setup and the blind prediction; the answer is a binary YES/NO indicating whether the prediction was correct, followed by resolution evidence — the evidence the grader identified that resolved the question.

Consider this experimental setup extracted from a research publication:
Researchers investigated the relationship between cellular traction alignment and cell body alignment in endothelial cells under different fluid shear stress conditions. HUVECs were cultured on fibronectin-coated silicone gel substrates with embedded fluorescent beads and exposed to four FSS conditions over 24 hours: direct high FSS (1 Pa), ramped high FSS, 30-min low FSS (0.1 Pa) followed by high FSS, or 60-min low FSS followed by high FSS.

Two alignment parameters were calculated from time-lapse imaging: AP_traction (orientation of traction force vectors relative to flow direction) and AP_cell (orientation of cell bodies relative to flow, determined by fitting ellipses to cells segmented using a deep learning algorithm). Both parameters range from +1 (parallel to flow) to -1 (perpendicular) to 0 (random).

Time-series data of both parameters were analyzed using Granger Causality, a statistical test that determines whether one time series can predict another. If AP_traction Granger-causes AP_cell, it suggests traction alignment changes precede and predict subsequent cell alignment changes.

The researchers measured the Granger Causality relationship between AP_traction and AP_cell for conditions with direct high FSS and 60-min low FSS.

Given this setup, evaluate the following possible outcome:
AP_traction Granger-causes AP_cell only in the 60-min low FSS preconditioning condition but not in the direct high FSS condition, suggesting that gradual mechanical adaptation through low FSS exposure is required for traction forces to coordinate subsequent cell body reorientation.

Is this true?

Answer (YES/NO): NO